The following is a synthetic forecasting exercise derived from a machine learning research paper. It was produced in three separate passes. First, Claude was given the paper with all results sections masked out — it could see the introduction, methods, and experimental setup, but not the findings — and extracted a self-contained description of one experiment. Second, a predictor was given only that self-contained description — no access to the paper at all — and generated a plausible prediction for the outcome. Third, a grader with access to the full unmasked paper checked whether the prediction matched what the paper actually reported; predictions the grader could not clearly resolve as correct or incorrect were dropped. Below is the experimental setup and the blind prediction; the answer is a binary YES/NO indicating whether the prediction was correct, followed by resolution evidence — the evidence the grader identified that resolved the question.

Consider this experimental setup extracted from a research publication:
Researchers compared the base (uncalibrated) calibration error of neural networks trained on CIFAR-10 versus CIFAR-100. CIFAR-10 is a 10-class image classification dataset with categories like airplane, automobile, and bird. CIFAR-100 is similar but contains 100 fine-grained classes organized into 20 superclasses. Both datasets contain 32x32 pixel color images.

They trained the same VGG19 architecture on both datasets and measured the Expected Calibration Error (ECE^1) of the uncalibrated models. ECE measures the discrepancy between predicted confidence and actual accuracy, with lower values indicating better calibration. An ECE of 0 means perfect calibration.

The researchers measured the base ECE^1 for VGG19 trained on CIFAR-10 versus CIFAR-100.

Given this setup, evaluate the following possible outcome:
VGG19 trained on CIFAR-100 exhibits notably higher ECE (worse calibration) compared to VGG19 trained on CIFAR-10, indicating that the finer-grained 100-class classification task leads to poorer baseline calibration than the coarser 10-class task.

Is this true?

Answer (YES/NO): YES